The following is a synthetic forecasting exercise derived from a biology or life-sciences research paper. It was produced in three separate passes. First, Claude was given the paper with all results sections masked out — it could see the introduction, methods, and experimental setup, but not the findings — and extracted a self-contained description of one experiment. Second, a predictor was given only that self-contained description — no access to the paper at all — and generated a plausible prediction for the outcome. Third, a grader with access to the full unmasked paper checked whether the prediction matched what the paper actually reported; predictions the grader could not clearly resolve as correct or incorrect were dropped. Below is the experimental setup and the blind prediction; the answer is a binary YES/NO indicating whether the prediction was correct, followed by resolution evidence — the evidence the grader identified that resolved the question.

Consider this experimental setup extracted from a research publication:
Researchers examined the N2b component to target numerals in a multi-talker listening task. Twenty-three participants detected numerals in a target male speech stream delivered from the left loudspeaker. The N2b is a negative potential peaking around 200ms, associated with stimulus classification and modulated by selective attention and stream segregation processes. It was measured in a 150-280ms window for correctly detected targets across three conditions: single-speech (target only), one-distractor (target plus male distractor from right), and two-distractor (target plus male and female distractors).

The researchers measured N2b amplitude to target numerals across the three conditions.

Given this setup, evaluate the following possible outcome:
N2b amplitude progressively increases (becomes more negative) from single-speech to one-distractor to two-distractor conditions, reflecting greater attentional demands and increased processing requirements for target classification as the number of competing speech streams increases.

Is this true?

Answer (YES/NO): NO